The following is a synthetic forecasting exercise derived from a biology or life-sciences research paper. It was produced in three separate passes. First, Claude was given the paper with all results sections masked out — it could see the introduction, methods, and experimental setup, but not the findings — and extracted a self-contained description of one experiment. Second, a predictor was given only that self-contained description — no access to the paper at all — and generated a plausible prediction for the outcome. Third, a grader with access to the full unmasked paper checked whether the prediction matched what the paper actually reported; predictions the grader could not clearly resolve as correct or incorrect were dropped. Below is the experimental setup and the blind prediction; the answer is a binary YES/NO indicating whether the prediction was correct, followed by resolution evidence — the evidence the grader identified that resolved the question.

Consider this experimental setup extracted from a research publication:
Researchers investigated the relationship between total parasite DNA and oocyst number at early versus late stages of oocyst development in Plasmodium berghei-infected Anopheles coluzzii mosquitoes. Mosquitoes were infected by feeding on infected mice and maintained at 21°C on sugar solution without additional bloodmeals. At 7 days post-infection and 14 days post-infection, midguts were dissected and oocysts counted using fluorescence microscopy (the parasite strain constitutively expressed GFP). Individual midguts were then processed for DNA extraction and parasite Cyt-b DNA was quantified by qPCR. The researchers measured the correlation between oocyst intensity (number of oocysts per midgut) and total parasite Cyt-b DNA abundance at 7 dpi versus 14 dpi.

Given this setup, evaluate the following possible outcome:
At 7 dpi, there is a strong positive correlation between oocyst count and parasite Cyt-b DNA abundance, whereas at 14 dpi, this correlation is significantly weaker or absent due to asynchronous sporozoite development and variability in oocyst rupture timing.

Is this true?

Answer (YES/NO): NO